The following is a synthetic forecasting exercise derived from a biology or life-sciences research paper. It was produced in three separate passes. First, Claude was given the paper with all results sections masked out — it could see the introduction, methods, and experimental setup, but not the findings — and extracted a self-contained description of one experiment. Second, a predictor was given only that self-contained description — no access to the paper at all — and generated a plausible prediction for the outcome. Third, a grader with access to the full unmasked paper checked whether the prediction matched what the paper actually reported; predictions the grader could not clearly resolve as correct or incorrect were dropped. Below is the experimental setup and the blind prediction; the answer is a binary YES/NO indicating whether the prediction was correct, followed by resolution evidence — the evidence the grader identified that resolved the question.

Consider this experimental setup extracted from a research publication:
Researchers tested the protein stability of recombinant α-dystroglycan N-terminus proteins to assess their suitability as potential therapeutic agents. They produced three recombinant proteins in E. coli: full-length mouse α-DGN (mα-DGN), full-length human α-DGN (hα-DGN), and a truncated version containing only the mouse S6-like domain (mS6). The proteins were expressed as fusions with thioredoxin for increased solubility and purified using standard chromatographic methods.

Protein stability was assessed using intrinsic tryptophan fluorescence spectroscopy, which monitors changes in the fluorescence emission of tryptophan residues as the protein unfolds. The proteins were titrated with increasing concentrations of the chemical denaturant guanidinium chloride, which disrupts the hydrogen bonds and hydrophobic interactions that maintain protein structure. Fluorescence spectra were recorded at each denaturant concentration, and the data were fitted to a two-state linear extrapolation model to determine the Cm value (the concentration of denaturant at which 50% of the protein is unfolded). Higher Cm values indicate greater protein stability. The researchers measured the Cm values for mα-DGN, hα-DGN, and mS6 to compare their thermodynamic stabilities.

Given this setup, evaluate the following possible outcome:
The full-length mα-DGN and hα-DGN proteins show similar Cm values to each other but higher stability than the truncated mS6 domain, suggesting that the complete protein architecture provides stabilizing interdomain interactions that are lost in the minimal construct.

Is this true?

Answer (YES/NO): YES